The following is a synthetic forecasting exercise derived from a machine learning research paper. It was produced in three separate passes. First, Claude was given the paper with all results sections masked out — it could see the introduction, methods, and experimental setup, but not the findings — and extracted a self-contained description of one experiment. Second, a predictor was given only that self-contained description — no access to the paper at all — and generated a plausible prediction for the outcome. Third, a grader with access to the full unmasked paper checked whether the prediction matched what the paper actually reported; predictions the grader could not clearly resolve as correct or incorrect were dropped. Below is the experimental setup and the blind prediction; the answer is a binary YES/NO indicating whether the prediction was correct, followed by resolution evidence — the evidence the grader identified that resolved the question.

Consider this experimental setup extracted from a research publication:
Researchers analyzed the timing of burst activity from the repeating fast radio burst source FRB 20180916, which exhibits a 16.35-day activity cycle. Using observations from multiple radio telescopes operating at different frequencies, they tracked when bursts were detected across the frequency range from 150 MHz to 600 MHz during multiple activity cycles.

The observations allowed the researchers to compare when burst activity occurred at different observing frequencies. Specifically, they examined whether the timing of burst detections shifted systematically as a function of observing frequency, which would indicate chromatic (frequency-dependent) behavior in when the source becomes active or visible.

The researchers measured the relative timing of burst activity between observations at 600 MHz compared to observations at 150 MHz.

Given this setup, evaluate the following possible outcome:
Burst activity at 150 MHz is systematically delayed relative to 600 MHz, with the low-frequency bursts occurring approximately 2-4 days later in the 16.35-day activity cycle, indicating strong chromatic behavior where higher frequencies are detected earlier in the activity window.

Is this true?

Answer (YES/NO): YES